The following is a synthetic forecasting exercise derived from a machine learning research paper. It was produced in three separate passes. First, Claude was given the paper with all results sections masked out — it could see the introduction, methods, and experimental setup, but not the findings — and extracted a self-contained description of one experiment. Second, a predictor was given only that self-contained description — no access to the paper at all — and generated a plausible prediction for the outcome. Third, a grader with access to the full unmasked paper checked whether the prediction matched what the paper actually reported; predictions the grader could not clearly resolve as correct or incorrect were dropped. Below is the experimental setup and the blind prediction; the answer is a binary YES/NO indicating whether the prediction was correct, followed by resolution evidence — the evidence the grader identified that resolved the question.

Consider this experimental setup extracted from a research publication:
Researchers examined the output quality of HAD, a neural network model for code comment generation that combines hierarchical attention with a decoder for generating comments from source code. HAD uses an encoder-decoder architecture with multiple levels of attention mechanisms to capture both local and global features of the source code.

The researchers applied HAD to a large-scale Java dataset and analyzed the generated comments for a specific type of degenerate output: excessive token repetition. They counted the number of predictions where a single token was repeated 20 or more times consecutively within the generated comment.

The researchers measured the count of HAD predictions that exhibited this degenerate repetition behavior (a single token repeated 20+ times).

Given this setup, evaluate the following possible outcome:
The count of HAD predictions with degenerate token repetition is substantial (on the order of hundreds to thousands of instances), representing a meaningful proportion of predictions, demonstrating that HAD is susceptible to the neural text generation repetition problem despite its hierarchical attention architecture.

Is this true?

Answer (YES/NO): NO